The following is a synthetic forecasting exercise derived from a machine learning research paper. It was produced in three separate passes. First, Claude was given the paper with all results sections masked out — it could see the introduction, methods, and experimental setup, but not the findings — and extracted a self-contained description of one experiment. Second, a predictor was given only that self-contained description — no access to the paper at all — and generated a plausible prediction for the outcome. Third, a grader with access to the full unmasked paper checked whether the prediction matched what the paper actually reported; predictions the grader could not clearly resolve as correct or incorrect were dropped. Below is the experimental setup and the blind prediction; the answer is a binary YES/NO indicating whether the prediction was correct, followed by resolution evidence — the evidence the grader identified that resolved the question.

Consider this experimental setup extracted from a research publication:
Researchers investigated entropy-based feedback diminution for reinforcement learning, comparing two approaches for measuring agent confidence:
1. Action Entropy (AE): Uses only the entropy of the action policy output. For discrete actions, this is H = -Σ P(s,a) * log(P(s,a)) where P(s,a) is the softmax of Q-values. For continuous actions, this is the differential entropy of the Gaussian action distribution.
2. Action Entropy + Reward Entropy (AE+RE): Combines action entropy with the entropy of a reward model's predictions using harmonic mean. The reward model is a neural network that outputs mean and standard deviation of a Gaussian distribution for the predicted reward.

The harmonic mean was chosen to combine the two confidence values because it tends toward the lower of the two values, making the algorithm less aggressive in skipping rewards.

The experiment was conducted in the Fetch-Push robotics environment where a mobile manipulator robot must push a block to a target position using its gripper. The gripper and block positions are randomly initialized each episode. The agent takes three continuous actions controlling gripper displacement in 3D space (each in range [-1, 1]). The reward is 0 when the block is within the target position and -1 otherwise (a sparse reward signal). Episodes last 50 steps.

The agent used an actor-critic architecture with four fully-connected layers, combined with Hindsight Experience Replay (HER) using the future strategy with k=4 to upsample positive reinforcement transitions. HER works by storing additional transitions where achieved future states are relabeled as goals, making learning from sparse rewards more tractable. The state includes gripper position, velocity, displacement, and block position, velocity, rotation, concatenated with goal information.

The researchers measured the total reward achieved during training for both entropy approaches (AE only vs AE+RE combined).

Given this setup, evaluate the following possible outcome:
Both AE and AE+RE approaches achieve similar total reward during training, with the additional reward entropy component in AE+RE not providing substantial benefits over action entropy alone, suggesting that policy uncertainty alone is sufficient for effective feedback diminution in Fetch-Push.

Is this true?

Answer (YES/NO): NO